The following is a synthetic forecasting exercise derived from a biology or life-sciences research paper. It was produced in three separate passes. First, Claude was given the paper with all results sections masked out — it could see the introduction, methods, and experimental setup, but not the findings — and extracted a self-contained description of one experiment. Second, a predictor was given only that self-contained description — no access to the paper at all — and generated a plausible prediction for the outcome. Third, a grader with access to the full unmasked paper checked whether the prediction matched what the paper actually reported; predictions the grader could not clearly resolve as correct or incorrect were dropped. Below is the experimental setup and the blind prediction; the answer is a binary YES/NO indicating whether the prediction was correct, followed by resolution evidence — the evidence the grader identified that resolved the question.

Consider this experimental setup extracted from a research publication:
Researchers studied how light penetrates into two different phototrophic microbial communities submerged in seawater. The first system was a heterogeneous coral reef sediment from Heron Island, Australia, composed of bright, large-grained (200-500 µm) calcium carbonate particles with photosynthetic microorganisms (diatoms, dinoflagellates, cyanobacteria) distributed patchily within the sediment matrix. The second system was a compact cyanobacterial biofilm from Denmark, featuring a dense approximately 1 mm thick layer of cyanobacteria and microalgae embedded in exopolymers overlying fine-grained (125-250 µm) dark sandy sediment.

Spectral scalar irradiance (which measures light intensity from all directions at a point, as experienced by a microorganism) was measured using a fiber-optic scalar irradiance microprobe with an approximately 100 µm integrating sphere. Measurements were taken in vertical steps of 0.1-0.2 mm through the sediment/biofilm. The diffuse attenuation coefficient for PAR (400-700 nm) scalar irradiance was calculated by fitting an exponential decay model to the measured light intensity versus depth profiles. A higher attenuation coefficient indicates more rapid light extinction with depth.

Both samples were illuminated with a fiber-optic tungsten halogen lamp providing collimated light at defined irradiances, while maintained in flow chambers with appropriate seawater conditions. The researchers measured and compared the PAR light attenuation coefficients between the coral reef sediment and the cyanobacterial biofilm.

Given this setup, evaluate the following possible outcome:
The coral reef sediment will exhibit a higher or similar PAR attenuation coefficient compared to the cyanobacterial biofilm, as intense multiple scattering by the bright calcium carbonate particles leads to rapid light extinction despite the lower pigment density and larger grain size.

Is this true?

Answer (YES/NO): NO